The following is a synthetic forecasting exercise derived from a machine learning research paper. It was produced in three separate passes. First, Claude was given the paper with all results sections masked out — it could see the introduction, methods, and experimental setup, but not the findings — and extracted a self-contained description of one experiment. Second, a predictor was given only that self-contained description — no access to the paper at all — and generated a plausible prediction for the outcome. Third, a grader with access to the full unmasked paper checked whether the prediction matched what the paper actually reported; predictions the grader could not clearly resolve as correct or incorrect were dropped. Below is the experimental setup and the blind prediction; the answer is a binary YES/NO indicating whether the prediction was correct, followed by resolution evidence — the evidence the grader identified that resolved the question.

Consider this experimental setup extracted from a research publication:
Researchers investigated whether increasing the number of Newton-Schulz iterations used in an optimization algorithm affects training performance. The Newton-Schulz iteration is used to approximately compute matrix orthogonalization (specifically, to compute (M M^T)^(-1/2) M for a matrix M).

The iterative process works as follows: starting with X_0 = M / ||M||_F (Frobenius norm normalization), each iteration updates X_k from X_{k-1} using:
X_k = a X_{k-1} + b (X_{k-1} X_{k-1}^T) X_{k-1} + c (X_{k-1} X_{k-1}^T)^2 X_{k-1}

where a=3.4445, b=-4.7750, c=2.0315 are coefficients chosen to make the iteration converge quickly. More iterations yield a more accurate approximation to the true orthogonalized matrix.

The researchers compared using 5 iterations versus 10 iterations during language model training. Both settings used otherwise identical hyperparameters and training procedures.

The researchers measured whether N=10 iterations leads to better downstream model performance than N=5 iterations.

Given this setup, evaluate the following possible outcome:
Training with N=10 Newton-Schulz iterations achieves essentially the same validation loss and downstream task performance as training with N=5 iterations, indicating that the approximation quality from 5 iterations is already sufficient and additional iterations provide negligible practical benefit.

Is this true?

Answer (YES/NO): YES